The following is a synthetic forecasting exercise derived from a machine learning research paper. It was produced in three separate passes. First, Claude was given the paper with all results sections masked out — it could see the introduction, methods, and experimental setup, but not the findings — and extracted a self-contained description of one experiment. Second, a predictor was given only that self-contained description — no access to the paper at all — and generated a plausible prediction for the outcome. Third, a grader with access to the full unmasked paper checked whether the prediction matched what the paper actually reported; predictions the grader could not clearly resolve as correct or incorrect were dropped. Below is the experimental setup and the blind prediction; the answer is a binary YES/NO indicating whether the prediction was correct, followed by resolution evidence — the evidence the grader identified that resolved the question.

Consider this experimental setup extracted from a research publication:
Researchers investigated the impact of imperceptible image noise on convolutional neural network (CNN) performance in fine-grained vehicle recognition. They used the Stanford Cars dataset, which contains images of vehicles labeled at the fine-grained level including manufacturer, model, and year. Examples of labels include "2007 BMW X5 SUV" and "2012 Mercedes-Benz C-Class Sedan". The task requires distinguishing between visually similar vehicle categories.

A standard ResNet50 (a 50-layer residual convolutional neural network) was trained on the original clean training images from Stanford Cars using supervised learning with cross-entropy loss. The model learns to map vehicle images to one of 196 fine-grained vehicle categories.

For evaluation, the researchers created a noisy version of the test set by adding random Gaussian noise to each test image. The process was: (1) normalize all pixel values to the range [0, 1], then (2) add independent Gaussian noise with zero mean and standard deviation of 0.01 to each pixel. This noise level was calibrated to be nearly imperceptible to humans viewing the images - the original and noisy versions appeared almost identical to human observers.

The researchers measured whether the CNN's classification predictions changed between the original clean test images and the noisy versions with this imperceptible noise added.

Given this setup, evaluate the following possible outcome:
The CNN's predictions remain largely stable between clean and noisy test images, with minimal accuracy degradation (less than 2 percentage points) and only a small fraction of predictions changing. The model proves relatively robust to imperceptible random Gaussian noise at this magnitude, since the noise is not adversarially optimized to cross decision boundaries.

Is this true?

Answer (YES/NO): NO